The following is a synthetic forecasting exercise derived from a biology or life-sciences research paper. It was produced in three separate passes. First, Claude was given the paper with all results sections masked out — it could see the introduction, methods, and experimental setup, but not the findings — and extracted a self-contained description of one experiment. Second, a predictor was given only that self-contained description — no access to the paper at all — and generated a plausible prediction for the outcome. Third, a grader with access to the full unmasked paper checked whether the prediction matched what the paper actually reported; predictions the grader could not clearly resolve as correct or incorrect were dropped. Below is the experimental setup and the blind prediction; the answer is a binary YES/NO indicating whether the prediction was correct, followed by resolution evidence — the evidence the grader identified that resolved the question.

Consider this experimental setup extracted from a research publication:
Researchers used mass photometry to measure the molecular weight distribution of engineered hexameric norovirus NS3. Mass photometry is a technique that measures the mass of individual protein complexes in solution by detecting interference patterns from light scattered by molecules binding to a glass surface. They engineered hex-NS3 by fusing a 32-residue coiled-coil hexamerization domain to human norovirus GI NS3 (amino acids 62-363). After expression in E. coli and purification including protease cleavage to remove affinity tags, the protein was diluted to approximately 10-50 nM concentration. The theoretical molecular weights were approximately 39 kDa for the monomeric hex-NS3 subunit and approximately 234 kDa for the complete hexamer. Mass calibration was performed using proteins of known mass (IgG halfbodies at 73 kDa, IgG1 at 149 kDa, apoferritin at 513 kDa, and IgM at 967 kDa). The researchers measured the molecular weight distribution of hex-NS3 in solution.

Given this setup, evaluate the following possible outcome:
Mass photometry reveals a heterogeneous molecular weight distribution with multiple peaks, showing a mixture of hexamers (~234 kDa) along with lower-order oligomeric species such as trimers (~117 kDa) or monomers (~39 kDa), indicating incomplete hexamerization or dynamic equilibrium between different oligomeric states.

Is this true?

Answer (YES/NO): YES